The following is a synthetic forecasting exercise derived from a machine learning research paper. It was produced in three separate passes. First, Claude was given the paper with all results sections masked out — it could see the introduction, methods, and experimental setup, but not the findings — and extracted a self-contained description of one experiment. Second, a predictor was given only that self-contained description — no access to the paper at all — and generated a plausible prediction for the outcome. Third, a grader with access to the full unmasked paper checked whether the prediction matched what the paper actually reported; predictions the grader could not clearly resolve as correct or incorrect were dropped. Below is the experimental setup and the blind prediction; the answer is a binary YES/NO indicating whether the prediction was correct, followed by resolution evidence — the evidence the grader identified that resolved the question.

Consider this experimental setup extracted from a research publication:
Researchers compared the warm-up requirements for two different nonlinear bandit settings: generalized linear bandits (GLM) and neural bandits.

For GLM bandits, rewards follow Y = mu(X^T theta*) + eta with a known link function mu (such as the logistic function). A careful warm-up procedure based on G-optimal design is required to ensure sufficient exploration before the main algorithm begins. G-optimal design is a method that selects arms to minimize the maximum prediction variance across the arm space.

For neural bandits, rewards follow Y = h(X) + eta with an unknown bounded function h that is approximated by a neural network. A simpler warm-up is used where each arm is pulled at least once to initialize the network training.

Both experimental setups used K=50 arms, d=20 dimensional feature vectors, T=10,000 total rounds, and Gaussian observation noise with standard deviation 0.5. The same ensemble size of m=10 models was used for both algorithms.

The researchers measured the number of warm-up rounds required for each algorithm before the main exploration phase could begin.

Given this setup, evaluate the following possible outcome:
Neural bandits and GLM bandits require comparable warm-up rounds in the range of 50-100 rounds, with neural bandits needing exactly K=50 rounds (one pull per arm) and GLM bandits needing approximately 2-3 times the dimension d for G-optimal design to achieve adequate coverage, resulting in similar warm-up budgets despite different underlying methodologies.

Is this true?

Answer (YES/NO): NO